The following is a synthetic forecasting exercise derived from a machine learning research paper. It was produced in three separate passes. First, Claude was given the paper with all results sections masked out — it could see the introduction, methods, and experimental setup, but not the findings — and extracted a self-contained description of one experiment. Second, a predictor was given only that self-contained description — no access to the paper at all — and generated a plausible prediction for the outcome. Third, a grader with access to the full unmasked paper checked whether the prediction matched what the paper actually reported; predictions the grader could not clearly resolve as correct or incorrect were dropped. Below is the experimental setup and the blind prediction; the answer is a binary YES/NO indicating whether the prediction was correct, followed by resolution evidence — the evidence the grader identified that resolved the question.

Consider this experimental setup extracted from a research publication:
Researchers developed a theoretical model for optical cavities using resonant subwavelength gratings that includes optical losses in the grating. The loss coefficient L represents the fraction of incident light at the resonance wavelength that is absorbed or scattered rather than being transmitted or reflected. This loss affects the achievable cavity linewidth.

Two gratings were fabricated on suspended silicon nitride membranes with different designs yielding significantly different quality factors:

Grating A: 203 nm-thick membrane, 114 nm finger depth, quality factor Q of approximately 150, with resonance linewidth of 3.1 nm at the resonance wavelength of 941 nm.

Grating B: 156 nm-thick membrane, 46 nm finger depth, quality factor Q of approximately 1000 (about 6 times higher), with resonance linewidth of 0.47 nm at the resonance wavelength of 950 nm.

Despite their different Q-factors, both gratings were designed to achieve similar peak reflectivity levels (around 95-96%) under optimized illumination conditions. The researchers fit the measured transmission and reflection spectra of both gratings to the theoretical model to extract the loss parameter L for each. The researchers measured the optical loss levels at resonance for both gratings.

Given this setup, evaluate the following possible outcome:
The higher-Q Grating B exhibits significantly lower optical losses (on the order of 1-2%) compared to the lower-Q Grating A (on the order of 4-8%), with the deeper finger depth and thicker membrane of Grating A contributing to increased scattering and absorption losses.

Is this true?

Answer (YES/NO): NO